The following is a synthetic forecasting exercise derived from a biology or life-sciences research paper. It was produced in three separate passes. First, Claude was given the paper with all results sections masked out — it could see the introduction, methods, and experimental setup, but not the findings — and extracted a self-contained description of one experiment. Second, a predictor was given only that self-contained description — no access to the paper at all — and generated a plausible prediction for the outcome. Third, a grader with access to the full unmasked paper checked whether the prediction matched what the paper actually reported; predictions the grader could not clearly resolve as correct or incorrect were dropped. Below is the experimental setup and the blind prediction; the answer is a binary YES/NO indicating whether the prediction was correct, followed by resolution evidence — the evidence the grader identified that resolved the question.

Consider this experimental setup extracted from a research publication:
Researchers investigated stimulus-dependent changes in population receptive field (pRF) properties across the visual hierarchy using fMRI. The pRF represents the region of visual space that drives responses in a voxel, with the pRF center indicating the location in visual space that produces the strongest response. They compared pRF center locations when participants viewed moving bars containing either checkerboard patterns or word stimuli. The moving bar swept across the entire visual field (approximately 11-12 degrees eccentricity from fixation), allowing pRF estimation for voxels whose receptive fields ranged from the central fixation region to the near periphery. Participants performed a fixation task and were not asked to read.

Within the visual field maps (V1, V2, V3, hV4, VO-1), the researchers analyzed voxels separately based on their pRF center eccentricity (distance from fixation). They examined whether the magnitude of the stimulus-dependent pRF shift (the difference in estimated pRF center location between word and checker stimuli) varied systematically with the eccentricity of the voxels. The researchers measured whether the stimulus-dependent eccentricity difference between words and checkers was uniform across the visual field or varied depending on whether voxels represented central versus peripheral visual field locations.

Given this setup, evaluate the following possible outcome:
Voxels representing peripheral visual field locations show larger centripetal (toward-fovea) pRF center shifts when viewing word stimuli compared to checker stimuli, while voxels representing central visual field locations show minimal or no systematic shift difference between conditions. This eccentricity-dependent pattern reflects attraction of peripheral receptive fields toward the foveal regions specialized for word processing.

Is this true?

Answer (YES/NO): YES